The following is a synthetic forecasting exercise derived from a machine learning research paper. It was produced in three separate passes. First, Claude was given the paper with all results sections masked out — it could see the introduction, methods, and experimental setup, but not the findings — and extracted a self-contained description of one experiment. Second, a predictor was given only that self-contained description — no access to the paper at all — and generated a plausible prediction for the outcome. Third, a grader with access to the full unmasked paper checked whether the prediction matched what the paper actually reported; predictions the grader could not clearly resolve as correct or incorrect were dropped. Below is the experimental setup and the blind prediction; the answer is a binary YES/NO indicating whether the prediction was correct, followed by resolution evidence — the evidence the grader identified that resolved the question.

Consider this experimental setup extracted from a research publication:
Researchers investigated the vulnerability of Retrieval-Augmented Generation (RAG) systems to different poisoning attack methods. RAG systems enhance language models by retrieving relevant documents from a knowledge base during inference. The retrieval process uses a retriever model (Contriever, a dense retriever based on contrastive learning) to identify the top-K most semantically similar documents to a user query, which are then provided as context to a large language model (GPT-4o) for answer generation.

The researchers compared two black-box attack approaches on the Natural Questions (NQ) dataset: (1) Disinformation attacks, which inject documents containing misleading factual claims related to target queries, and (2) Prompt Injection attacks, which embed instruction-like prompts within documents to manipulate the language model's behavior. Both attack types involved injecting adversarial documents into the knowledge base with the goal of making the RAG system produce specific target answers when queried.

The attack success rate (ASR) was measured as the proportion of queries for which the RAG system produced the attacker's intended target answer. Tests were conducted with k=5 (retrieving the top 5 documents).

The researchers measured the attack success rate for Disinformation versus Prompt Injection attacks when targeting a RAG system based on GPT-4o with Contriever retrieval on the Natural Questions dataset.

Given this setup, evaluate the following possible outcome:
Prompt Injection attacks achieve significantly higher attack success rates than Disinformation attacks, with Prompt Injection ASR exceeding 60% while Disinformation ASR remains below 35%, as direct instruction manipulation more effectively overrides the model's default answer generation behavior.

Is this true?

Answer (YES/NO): NO